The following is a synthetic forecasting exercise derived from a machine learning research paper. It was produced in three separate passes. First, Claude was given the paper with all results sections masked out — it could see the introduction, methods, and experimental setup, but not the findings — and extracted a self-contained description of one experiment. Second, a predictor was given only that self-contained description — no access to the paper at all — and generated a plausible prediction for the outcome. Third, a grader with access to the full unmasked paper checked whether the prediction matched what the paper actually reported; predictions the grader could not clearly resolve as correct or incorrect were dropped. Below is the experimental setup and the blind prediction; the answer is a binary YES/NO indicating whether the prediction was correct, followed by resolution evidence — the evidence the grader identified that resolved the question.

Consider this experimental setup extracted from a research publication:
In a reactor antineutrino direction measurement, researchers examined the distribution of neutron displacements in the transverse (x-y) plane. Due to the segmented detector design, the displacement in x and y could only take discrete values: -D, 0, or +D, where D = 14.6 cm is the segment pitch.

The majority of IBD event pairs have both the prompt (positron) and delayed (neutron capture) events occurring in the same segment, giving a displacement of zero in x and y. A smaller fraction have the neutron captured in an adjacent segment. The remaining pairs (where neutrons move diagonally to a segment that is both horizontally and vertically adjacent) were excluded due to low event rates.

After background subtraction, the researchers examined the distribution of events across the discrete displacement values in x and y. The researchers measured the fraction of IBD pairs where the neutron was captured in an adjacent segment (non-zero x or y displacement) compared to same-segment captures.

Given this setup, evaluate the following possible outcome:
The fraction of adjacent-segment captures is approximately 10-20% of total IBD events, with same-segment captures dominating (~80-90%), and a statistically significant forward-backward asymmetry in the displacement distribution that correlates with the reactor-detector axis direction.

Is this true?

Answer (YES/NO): YES